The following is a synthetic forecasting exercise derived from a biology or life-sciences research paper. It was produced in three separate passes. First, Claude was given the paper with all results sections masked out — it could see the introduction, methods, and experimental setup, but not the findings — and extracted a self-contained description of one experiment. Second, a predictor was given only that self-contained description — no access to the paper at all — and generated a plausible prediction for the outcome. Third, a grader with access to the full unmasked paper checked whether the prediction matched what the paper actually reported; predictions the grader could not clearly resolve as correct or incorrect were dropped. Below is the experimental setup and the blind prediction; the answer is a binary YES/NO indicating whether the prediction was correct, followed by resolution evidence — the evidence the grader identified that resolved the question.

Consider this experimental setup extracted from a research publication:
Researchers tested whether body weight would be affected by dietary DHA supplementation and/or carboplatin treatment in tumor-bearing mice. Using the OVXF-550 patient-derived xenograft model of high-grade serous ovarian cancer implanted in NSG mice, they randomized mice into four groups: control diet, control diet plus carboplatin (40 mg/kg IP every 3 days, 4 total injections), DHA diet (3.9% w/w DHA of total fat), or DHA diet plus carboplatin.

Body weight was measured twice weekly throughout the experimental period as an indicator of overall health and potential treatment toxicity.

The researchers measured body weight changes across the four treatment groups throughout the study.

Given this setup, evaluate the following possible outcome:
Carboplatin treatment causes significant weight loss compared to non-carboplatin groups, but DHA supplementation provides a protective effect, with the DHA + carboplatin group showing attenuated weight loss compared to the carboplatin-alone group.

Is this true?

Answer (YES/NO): NO